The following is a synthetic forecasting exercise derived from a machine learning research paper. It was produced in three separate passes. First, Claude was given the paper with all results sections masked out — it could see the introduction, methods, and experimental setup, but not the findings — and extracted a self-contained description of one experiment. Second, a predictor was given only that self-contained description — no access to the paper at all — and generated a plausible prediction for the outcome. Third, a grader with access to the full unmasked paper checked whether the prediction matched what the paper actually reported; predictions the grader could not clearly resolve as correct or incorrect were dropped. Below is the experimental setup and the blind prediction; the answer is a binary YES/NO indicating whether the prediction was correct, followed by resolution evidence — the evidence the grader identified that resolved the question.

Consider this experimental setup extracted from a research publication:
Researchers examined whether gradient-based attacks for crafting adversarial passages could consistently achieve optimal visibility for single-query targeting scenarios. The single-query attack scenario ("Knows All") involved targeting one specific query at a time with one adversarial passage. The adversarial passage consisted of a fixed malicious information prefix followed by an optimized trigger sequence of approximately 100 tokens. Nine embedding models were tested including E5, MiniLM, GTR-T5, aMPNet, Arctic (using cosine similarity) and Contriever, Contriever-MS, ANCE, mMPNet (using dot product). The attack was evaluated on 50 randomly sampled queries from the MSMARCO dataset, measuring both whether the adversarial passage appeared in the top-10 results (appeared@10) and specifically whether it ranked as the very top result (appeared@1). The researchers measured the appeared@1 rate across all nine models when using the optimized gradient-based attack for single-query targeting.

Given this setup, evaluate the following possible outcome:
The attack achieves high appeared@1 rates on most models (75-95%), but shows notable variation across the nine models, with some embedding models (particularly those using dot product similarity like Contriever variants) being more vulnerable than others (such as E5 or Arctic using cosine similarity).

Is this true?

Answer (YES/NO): NO